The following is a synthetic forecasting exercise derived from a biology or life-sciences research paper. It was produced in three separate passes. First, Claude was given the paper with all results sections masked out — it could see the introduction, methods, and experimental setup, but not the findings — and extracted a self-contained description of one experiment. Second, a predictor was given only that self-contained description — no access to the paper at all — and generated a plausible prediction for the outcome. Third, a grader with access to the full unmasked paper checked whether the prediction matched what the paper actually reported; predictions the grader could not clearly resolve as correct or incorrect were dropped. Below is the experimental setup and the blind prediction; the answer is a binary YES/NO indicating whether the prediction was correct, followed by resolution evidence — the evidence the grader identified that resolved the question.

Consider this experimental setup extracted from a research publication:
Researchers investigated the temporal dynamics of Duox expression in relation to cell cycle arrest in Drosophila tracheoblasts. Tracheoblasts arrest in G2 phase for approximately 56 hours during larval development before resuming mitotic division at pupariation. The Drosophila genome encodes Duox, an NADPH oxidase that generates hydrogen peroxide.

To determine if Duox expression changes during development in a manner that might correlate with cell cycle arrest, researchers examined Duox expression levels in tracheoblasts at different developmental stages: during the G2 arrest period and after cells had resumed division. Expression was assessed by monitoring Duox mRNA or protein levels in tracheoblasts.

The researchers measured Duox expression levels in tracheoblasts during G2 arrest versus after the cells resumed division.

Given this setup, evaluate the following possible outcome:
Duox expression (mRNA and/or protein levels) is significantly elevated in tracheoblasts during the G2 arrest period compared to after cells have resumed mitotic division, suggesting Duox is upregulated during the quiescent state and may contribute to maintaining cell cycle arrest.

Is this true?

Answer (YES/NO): YES